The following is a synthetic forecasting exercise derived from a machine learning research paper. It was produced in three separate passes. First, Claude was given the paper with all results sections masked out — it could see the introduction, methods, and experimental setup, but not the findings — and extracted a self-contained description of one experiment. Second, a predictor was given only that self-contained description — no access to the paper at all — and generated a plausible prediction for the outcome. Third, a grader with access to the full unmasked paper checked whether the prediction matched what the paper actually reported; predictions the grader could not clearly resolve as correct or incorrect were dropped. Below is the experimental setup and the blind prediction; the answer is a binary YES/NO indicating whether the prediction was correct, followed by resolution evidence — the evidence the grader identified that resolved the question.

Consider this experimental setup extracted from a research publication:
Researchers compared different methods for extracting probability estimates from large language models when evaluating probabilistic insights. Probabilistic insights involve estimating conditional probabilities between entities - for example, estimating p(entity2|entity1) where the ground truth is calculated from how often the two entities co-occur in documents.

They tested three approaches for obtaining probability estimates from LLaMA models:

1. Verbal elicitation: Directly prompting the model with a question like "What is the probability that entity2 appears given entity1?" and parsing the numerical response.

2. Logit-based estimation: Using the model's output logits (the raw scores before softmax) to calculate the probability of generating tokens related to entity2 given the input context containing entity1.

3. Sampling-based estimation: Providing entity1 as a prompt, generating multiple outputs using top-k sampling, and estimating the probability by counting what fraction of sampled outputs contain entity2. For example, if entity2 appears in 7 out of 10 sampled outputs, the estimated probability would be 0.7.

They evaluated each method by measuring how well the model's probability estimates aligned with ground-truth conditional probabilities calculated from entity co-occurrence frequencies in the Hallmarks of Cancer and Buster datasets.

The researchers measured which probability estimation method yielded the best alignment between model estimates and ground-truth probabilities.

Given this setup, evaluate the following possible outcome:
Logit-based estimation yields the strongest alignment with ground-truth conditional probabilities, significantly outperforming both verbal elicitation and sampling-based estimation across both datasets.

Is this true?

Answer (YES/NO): NO